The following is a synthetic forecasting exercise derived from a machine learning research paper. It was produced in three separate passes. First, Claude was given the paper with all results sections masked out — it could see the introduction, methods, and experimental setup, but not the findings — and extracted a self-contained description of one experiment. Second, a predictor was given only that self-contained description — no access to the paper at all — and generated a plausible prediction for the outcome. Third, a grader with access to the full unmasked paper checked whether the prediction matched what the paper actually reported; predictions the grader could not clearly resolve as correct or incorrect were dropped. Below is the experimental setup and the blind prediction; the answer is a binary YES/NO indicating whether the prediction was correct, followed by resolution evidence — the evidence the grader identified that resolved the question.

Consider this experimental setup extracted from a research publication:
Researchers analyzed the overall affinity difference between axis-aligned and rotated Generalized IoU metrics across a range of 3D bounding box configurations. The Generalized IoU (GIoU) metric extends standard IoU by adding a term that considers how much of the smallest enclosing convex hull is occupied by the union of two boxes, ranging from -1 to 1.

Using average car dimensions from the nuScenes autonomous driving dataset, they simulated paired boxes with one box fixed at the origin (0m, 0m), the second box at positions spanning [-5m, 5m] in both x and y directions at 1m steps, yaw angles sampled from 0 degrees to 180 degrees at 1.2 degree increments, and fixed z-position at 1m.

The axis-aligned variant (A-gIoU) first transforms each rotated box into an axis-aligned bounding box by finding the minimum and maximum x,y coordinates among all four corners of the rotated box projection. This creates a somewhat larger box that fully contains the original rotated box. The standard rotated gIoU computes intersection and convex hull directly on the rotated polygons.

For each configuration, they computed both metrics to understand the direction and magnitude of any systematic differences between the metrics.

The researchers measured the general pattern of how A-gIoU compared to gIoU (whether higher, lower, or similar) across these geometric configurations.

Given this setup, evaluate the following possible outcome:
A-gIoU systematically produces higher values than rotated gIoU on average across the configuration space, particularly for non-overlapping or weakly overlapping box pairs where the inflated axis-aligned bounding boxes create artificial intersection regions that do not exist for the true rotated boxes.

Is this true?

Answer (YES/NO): NO